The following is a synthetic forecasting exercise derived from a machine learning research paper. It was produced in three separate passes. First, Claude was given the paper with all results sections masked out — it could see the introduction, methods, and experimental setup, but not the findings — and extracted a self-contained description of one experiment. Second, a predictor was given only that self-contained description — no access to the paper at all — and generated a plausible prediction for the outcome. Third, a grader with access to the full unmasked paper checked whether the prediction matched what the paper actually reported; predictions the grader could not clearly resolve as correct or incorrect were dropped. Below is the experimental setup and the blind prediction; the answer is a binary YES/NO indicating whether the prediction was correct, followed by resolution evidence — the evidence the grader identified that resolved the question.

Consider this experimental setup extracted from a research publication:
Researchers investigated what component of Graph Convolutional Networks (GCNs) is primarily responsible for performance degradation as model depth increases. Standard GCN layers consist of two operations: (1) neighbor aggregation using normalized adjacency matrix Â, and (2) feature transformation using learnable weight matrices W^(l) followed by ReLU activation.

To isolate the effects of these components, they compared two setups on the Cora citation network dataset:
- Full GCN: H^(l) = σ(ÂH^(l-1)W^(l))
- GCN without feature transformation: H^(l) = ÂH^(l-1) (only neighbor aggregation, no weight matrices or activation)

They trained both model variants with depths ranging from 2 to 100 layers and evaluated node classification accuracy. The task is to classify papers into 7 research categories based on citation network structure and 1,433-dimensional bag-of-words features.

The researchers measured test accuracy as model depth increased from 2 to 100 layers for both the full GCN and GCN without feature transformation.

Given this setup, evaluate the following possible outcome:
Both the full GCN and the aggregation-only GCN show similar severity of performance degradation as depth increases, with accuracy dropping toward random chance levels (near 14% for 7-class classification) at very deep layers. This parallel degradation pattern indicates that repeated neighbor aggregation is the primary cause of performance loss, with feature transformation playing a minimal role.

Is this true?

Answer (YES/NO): NO